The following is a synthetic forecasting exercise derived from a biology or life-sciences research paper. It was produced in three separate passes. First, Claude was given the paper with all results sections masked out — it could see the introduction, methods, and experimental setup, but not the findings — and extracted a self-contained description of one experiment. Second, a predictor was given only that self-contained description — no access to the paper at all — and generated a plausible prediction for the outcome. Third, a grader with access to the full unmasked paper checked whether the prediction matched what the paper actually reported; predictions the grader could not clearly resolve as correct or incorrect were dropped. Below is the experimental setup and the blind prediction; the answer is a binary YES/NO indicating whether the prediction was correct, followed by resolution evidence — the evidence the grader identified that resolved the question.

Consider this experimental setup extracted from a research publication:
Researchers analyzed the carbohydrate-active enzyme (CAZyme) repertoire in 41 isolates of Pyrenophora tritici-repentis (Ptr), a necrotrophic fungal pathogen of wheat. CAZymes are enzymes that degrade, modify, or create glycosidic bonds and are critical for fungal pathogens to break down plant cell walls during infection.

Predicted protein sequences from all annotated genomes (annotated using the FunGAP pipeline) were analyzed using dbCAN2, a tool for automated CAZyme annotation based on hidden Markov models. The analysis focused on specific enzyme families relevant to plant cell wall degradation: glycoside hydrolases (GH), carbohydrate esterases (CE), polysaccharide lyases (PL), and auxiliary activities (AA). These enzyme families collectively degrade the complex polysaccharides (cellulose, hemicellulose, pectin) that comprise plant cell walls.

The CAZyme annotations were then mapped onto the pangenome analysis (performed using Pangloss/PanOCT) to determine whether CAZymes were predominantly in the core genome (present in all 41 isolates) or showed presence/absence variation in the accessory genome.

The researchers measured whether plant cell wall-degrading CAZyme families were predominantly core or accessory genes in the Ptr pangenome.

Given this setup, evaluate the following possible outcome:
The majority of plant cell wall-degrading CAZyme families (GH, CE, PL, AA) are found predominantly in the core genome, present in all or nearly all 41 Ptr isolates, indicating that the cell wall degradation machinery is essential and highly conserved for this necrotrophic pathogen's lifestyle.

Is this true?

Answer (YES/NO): YES